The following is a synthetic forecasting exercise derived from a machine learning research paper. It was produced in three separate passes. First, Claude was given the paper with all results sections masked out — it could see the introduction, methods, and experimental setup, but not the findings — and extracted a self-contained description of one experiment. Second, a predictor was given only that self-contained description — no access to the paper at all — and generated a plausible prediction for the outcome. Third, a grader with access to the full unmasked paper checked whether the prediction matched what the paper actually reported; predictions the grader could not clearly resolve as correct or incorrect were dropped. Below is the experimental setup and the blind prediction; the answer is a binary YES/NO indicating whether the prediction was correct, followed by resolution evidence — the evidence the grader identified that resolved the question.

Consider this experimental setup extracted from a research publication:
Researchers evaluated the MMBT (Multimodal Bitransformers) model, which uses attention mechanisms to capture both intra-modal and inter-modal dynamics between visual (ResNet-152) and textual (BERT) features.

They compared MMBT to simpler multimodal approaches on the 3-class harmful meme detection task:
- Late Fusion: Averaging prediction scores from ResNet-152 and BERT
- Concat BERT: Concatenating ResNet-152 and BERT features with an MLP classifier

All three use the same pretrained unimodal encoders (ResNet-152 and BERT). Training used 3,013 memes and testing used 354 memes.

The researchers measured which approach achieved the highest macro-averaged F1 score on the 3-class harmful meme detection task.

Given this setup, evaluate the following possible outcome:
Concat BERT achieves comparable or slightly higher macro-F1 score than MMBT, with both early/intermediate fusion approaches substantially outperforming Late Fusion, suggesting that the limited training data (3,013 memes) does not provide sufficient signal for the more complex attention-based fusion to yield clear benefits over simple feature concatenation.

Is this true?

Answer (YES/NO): NO